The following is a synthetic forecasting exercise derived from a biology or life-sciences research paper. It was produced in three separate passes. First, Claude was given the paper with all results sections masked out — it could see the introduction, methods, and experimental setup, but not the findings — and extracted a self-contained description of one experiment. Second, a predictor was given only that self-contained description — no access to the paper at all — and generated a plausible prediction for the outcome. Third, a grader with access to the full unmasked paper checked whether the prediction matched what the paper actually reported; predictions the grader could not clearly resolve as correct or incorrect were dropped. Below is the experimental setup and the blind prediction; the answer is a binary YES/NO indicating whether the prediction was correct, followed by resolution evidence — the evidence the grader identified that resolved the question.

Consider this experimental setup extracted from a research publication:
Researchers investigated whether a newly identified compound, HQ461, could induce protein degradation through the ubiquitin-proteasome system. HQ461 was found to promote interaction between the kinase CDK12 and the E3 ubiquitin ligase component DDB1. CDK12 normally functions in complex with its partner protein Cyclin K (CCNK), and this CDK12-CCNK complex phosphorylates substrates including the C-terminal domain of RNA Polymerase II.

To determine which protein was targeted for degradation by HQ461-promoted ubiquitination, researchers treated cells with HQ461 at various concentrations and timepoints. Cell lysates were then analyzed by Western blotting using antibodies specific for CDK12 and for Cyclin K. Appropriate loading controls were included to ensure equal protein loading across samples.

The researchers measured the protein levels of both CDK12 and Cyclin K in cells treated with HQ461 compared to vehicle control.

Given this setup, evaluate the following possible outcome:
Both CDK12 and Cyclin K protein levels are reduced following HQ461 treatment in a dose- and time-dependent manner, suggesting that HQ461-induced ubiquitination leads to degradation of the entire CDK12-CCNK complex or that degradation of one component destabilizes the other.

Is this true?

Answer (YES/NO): NO